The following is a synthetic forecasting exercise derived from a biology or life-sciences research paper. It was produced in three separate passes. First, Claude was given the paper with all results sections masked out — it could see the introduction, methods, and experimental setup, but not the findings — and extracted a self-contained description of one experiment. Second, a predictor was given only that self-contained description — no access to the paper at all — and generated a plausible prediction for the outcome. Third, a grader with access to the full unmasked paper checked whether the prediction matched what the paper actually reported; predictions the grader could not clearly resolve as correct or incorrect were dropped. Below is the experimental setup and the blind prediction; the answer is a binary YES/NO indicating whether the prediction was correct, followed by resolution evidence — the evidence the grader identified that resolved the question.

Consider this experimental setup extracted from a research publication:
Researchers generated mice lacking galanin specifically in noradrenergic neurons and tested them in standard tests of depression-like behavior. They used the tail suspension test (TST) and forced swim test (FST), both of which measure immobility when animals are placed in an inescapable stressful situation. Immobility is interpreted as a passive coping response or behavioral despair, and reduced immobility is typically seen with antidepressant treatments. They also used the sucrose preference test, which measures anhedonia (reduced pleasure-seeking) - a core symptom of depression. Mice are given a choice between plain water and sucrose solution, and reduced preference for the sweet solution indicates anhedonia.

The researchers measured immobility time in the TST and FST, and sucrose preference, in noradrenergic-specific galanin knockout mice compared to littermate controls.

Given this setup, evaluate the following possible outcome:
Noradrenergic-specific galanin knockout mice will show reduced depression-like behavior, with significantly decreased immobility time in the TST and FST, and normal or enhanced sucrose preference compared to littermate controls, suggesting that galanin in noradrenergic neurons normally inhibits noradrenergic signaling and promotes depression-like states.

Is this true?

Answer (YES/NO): NO